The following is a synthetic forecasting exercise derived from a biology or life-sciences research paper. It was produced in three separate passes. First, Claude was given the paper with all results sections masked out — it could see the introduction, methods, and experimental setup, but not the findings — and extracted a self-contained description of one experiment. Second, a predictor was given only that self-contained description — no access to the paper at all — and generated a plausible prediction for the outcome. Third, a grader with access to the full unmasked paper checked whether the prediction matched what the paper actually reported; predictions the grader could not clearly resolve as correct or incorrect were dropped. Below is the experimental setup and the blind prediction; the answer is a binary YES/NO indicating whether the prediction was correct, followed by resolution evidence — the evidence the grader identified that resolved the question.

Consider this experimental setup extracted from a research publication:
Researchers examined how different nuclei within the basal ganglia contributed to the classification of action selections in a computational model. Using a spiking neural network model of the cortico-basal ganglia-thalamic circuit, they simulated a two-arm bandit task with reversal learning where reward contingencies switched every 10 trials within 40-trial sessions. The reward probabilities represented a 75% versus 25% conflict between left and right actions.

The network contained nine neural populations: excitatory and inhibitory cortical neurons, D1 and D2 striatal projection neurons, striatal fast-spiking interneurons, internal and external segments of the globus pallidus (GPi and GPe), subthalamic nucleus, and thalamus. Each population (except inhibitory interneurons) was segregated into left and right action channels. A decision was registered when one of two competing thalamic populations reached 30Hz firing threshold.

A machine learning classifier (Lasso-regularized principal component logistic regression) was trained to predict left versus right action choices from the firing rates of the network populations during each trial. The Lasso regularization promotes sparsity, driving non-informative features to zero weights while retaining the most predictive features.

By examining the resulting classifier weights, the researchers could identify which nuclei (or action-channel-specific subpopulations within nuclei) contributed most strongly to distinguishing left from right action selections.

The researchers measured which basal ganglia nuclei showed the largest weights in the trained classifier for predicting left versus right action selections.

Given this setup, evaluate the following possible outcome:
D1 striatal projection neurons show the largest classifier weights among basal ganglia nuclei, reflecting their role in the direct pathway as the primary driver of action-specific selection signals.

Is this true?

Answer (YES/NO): NO